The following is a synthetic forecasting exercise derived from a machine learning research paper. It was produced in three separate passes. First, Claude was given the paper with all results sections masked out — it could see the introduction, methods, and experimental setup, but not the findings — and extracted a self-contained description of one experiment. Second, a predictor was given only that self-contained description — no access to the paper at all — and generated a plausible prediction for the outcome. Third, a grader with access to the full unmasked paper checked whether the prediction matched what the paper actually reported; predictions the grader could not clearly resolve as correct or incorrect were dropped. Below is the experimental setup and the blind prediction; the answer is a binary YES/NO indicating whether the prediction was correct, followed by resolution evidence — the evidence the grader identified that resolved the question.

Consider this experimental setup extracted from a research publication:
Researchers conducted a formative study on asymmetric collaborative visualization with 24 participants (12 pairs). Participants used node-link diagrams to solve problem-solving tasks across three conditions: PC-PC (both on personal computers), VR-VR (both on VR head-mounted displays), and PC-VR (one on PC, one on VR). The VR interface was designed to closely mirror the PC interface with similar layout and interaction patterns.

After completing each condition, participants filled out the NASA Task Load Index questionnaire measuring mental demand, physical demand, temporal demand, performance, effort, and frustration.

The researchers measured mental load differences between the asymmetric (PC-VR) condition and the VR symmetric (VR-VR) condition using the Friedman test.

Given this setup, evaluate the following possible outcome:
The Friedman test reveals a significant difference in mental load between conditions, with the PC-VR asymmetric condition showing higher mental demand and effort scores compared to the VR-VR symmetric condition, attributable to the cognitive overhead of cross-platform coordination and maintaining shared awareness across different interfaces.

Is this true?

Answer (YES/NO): NO